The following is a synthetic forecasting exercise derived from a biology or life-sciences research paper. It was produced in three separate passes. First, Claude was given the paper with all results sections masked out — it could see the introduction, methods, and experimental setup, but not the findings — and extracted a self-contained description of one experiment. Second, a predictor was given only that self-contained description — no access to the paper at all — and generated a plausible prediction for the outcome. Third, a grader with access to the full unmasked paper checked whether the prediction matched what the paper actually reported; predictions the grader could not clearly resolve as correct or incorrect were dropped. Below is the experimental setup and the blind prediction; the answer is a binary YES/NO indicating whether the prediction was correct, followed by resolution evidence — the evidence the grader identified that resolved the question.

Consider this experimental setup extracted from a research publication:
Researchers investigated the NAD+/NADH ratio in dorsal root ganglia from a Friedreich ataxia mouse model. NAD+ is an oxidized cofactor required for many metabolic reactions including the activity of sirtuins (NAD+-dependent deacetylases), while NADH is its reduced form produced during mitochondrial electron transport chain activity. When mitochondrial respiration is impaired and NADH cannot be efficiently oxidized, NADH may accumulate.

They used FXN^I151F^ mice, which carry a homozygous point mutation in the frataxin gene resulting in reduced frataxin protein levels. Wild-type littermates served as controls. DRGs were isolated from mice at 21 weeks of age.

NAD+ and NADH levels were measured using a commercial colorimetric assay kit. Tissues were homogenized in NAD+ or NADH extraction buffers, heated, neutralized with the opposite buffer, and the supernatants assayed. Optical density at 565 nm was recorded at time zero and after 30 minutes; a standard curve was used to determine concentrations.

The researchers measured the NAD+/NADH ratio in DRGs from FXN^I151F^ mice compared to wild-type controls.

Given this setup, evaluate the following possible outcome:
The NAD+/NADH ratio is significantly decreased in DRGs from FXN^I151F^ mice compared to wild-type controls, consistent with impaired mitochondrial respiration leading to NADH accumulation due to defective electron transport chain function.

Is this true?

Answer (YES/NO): YES